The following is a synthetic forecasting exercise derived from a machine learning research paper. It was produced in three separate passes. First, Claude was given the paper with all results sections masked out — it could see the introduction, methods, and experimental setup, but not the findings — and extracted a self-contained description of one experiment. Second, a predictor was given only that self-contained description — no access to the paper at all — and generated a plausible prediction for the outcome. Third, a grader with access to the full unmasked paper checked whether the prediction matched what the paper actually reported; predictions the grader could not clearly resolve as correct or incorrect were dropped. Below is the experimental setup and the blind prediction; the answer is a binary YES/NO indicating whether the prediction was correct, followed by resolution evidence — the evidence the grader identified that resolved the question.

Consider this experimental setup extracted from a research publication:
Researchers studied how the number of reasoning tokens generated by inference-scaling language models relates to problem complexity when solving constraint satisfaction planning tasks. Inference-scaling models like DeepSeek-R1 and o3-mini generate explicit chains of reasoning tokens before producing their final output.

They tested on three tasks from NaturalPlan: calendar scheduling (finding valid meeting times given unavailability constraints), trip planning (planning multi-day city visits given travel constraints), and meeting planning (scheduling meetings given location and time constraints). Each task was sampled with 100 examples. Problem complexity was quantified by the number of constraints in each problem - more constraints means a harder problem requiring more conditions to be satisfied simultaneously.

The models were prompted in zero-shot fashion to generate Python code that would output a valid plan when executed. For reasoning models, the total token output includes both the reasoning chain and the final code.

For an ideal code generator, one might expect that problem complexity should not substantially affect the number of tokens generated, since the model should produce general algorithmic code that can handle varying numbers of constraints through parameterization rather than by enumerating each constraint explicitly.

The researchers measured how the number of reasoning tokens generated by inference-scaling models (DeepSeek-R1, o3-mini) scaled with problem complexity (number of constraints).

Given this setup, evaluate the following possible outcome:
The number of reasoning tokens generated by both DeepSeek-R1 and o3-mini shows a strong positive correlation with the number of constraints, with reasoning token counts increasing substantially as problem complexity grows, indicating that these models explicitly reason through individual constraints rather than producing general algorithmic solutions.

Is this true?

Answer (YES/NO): YES